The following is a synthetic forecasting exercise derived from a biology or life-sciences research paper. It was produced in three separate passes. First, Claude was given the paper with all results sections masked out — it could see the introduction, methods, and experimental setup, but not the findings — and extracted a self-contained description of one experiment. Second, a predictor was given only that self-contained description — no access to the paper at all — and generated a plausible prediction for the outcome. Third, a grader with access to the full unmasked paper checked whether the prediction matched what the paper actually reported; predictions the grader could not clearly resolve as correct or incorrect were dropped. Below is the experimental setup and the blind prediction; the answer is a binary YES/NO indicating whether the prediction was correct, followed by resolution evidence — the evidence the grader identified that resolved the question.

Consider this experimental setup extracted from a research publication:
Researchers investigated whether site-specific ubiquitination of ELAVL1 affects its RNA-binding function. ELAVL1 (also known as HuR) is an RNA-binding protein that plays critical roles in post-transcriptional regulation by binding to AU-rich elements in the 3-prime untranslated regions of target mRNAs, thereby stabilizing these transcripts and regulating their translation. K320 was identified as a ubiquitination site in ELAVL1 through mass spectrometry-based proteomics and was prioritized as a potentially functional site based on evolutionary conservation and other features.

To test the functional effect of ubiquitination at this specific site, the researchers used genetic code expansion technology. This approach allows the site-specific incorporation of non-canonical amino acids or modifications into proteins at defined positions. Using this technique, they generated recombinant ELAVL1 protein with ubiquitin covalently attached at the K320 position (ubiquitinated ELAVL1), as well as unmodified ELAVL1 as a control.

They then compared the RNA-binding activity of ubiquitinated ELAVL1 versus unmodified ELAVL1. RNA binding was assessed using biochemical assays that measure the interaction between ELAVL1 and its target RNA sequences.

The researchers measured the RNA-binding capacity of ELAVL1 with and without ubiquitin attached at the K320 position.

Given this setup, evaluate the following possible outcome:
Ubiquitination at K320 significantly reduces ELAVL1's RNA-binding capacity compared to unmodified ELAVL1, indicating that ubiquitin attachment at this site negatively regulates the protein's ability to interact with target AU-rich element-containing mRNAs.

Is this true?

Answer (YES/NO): YES